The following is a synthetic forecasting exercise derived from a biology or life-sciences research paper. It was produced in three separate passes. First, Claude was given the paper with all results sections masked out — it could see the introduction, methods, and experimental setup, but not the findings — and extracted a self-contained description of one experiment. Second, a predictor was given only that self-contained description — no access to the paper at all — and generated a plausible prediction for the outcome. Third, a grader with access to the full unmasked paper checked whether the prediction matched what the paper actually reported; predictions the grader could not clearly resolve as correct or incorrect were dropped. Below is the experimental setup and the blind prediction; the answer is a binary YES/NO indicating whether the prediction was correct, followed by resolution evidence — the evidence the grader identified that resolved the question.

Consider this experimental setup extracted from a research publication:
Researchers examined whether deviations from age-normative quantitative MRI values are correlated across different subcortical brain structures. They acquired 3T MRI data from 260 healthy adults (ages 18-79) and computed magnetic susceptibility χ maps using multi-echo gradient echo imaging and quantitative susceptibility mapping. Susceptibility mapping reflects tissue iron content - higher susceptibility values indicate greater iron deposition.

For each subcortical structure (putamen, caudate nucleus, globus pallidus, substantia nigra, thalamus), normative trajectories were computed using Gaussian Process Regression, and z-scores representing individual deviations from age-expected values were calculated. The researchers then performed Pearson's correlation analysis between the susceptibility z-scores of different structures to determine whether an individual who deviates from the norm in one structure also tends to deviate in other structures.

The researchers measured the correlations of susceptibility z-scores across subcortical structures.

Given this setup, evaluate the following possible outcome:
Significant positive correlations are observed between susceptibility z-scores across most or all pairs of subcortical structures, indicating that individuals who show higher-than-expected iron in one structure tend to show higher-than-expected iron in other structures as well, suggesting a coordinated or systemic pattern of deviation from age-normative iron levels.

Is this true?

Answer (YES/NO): NO